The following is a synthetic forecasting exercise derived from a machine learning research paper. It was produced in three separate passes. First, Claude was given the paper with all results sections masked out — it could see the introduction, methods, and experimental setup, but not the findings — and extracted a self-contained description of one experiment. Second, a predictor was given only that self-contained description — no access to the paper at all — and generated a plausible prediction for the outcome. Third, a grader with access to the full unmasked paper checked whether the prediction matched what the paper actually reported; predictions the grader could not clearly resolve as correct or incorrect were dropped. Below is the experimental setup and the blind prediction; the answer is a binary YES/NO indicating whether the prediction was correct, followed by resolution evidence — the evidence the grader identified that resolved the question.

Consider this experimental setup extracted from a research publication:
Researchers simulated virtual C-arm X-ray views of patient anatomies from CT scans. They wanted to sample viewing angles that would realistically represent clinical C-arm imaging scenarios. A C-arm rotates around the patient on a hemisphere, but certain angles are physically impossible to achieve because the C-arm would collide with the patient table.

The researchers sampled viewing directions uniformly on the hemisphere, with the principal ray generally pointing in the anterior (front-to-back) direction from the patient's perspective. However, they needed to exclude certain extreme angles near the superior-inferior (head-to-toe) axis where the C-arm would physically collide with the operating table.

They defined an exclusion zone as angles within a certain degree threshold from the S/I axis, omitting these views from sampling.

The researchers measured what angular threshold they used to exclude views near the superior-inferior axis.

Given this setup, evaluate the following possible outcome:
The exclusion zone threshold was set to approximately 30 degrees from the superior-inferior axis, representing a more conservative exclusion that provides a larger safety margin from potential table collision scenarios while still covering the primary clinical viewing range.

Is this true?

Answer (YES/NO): NO